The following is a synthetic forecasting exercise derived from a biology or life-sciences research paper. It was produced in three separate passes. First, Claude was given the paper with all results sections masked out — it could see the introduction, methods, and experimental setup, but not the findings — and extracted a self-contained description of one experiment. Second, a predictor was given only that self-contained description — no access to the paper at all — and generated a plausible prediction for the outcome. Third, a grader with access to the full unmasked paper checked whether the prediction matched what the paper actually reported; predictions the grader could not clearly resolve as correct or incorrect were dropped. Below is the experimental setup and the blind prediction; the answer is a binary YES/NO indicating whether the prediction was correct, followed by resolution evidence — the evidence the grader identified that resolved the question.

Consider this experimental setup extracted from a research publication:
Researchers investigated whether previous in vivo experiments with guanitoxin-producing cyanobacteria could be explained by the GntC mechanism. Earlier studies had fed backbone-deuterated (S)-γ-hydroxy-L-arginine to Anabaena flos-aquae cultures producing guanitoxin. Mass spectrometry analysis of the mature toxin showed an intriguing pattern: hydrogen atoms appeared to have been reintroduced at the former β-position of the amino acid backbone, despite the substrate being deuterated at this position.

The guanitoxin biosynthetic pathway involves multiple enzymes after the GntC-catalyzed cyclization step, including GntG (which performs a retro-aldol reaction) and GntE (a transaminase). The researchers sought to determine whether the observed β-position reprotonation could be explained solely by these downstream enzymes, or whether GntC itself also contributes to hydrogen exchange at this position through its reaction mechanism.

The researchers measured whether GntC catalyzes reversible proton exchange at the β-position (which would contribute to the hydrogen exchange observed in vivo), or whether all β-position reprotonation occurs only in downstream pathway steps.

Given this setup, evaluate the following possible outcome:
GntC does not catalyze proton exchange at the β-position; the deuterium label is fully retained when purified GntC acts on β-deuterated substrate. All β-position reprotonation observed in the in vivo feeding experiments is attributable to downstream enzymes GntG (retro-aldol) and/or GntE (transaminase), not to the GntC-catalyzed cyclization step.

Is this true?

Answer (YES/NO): NO